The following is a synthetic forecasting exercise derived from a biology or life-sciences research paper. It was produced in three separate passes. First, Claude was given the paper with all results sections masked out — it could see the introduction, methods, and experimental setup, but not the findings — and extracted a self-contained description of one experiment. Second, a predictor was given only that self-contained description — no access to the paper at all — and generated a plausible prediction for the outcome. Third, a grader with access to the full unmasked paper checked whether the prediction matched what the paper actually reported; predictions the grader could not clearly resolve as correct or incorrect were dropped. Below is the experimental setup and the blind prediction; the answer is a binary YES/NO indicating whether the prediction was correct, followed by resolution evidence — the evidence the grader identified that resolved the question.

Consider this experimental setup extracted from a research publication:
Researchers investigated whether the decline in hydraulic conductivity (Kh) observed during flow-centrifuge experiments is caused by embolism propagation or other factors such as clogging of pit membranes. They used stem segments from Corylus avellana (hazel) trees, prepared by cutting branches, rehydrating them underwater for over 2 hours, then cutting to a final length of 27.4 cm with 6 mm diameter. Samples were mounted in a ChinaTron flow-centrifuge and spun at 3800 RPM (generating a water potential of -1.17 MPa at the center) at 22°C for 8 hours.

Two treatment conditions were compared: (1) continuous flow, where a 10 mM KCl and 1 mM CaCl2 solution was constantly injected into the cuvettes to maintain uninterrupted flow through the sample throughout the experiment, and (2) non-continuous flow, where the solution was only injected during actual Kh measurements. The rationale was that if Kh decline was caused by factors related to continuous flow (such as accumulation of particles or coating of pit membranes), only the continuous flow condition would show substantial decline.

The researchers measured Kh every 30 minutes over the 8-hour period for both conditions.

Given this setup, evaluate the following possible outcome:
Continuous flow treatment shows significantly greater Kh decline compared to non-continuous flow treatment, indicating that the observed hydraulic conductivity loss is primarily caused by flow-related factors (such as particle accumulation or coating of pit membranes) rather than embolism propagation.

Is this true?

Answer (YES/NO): YES